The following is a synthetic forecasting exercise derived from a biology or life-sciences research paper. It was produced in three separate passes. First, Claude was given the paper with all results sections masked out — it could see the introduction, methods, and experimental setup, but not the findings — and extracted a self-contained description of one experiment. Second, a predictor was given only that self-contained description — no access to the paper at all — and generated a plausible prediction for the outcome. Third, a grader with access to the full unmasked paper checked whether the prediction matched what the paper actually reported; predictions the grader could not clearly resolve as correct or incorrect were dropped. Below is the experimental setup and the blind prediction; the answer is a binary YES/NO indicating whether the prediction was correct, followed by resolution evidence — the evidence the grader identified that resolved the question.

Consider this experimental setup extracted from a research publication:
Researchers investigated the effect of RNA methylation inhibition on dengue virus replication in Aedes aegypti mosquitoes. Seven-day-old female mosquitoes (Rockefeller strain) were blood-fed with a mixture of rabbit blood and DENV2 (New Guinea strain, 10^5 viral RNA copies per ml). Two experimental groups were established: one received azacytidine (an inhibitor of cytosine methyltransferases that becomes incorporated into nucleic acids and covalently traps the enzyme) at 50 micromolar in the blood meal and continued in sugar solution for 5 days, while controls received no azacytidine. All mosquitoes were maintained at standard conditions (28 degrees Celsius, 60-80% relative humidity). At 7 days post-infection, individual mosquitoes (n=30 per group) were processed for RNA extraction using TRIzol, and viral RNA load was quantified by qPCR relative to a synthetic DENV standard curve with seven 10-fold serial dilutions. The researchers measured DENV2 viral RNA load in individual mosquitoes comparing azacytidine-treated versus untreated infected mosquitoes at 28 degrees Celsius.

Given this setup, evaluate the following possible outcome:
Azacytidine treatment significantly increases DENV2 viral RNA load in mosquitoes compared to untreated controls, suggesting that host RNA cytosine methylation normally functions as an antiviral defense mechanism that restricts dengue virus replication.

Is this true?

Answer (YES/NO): NO